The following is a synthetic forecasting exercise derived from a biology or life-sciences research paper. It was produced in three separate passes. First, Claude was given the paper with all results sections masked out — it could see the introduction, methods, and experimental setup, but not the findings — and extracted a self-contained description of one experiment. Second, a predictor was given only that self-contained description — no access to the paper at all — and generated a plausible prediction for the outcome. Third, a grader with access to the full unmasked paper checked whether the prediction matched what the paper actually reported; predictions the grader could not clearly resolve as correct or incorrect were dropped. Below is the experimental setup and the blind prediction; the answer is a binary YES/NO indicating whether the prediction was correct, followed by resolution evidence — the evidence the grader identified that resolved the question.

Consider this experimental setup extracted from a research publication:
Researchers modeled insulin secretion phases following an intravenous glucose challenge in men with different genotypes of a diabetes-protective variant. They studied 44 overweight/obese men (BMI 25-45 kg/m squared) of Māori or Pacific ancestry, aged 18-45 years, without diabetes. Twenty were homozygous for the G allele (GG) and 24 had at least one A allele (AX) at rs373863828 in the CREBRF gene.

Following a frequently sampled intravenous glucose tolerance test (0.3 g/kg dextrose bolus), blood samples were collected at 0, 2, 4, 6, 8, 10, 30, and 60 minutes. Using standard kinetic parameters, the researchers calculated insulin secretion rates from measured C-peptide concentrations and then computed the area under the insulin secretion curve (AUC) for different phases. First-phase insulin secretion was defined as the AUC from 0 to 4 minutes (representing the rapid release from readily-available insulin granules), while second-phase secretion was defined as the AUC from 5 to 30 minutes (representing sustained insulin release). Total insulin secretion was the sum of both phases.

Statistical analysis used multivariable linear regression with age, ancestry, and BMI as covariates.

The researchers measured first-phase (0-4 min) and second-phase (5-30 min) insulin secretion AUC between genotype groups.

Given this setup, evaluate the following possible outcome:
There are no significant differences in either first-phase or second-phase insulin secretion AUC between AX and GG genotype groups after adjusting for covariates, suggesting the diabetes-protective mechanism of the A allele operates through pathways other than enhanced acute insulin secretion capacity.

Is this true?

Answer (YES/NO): NO